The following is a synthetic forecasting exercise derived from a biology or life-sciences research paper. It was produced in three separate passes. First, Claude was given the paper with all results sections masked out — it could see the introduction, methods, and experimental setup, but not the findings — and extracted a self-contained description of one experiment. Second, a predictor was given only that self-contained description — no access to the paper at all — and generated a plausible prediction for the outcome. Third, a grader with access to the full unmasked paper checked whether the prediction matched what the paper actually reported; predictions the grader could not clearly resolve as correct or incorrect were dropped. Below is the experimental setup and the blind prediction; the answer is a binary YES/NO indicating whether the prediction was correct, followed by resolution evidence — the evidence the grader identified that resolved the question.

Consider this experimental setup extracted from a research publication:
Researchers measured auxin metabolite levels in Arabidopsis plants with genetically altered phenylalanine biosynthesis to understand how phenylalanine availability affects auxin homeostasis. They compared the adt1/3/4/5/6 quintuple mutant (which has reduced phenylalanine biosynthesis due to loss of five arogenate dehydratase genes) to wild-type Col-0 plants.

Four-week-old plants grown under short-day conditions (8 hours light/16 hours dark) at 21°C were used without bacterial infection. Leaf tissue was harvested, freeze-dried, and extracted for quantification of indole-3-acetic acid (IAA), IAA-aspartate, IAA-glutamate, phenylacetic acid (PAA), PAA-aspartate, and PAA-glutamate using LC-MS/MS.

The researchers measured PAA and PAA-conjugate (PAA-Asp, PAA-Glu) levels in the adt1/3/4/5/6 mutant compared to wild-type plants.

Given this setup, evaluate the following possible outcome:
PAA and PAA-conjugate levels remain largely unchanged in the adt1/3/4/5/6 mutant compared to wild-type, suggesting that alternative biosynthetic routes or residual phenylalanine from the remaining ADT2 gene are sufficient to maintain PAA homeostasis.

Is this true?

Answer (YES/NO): NO